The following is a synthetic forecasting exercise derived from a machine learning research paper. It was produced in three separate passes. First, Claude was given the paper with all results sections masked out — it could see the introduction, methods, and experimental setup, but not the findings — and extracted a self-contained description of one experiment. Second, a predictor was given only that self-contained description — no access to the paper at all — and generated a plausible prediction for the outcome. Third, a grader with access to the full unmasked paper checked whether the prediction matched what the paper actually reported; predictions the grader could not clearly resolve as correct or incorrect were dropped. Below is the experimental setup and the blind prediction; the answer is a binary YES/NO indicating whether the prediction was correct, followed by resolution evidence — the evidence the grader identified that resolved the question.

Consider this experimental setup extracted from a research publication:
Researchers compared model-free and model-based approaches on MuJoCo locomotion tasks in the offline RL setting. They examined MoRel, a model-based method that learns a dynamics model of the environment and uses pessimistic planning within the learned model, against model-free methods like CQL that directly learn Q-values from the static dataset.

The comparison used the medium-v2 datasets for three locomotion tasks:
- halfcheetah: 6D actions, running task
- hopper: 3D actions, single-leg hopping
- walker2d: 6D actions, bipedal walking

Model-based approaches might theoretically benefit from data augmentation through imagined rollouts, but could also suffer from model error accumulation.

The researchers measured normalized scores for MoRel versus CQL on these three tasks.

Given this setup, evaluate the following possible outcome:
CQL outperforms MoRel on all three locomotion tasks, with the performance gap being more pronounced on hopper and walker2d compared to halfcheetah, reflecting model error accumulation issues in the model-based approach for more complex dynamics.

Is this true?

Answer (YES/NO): NO